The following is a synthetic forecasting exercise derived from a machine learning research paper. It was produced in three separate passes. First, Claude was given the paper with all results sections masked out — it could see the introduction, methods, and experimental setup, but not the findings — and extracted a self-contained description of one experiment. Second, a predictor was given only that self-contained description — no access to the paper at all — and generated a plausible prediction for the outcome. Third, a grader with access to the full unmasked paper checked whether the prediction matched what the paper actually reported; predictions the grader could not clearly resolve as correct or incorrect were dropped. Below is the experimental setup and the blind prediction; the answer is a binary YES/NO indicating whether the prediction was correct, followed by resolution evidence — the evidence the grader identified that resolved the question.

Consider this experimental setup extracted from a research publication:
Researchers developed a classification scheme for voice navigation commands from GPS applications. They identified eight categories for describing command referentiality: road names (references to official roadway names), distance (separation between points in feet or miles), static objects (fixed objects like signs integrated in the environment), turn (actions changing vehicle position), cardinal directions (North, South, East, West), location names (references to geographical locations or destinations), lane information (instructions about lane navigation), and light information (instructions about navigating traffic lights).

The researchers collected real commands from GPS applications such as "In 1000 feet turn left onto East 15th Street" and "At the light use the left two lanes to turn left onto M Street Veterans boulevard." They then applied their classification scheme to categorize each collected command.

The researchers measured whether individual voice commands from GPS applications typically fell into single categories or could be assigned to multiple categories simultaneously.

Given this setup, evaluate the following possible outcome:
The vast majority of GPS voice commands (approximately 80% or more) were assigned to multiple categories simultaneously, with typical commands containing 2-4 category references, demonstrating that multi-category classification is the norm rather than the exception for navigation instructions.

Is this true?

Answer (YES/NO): YES